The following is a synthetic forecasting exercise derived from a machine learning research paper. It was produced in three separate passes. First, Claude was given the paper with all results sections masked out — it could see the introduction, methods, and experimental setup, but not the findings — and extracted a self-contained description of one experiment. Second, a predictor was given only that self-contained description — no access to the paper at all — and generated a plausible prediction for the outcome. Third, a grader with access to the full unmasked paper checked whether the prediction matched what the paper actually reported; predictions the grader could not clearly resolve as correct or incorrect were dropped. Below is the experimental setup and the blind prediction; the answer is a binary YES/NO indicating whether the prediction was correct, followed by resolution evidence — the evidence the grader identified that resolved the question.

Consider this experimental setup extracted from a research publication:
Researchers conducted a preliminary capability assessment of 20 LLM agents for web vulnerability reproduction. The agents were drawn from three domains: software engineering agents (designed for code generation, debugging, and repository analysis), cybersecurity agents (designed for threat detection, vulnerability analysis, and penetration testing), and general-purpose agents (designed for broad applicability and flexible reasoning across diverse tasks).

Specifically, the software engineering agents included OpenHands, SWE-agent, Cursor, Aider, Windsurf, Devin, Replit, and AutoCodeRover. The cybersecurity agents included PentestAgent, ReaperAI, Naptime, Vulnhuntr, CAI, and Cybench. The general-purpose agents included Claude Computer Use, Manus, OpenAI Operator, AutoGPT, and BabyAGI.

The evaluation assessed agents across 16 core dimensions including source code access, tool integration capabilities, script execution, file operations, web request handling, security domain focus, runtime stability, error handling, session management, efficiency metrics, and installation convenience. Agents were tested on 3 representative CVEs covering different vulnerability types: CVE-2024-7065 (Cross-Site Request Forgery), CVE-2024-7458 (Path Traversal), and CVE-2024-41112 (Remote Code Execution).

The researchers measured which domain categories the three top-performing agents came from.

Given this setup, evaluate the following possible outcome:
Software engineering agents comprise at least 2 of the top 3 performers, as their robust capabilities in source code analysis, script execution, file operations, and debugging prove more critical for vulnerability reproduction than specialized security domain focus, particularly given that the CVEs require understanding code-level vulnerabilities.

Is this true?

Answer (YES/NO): YES